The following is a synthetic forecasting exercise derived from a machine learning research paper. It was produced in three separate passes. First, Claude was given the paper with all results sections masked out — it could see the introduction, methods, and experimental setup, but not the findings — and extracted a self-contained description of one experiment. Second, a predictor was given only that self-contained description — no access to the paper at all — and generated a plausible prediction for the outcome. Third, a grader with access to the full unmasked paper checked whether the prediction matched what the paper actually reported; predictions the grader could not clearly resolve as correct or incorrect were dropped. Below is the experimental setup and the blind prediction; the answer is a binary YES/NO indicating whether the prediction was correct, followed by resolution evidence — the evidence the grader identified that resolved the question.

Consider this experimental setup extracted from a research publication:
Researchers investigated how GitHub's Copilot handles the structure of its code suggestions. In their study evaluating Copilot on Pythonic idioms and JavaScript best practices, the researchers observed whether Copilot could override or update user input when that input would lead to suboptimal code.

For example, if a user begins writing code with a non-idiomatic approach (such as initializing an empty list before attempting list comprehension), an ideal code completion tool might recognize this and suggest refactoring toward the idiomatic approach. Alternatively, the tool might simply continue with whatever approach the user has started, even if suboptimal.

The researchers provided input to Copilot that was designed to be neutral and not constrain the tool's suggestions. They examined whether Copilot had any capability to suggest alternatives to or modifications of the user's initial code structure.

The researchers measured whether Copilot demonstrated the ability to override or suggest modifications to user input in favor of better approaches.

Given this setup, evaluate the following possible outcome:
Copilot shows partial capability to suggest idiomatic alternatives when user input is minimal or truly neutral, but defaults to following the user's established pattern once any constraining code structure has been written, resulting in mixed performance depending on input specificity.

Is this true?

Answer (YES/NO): NO